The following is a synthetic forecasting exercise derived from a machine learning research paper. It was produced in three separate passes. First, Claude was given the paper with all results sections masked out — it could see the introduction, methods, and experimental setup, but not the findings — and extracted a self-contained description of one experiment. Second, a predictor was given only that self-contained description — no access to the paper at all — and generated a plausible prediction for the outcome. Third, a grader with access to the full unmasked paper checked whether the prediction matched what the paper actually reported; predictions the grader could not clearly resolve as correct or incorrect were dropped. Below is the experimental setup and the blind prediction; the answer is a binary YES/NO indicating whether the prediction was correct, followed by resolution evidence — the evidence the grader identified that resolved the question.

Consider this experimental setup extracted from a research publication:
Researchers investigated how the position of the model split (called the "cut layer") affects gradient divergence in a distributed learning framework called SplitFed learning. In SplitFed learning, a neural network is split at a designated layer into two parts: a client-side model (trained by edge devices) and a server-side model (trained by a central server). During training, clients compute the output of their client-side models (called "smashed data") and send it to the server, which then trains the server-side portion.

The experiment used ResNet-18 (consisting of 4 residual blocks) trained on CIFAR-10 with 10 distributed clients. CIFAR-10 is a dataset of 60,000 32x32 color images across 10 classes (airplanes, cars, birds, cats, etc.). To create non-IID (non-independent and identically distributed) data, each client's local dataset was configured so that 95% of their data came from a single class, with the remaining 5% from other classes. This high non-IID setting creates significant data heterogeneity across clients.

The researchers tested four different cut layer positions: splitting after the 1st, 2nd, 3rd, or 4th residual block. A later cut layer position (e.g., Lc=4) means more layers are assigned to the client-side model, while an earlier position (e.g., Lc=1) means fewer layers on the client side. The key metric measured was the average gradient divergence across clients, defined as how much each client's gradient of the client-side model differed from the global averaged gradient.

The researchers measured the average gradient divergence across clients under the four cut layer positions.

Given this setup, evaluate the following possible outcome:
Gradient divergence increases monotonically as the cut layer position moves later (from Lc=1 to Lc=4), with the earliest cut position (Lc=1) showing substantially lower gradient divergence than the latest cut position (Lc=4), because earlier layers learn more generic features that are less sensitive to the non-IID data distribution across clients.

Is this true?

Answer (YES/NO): NO